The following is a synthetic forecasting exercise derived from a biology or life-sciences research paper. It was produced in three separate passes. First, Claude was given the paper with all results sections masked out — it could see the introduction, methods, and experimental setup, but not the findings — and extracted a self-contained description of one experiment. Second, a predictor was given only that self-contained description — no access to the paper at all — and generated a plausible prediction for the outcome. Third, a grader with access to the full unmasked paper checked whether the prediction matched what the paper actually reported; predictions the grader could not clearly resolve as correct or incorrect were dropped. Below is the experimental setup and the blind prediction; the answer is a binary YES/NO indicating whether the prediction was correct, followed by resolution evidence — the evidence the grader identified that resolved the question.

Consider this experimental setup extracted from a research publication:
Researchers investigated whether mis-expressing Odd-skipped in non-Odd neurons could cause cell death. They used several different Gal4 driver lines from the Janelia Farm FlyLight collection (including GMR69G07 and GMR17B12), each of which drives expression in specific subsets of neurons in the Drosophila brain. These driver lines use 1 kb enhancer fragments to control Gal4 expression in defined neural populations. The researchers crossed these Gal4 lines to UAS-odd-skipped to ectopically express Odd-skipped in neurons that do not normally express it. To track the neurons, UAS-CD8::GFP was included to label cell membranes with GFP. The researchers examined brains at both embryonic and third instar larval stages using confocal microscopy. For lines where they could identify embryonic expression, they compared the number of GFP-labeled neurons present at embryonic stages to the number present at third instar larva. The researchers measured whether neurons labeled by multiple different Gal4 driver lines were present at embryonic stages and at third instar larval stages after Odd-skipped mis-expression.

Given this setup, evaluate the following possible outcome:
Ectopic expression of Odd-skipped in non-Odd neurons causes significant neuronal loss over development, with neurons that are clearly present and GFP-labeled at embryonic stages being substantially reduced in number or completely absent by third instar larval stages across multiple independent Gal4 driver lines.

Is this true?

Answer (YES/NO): YES